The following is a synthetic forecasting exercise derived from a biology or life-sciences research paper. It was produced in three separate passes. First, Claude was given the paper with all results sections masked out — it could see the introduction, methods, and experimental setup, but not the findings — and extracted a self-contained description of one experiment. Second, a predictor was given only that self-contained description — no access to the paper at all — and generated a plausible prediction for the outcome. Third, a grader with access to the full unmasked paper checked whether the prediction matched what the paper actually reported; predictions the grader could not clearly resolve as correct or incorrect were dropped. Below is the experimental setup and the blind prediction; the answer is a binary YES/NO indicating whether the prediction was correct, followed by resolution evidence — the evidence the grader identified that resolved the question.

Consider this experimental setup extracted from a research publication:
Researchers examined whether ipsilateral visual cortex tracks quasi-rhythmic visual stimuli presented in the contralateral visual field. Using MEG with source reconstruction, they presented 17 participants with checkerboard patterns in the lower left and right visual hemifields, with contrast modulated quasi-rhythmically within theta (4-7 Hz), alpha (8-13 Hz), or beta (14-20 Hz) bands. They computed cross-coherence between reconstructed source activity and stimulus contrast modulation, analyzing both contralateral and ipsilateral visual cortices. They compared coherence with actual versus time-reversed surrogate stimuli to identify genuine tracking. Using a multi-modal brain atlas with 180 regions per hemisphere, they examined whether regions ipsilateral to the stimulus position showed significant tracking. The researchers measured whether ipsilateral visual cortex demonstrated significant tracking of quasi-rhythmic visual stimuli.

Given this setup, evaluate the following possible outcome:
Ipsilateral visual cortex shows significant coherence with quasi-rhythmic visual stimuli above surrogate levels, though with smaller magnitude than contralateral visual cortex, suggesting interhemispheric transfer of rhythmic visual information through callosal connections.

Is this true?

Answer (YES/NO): YES